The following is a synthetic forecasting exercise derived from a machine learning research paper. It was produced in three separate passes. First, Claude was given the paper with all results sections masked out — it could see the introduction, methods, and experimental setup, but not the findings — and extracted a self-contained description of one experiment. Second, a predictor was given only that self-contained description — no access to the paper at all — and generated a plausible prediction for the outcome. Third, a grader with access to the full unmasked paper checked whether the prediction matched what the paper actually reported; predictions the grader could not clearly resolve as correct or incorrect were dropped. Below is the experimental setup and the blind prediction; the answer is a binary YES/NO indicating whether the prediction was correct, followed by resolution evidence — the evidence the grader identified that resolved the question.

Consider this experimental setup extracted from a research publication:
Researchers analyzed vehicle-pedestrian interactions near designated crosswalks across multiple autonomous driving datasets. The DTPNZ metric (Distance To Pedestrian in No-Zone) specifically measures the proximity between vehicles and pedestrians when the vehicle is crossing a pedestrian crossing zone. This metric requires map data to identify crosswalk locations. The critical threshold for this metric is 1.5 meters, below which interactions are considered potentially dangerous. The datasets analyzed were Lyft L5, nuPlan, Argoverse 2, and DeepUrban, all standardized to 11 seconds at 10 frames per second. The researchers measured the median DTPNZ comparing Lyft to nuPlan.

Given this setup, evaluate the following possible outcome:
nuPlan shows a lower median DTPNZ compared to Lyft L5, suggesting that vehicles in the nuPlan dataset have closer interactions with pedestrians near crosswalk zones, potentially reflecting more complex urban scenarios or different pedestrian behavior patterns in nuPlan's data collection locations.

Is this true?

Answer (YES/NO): YES